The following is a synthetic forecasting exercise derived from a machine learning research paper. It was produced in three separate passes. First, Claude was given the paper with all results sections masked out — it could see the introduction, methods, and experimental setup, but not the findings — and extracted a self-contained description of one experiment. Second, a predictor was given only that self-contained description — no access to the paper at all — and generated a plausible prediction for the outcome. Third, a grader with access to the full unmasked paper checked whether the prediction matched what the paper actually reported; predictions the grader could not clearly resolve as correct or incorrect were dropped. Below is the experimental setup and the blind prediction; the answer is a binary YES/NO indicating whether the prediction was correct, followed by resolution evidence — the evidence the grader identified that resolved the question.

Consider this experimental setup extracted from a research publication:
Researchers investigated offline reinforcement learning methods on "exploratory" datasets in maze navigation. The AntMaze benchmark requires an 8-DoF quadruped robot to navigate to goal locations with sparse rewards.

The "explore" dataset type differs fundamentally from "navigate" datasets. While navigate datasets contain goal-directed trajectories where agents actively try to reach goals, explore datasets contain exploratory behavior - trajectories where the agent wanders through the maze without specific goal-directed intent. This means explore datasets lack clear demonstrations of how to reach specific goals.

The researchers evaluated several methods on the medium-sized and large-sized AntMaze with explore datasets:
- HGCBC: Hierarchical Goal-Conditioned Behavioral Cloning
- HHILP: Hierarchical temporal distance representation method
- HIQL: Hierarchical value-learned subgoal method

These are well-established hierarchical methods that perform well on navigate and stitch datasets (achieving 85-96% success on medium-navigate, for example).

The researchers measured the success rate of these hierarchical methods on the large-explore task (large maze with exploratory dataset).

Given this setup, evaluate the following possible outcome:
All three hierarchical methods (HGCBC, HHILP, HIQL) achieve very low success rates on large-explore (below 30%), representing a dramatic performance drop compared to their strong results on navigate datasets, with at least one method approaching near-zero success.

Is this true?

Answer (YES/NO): YES